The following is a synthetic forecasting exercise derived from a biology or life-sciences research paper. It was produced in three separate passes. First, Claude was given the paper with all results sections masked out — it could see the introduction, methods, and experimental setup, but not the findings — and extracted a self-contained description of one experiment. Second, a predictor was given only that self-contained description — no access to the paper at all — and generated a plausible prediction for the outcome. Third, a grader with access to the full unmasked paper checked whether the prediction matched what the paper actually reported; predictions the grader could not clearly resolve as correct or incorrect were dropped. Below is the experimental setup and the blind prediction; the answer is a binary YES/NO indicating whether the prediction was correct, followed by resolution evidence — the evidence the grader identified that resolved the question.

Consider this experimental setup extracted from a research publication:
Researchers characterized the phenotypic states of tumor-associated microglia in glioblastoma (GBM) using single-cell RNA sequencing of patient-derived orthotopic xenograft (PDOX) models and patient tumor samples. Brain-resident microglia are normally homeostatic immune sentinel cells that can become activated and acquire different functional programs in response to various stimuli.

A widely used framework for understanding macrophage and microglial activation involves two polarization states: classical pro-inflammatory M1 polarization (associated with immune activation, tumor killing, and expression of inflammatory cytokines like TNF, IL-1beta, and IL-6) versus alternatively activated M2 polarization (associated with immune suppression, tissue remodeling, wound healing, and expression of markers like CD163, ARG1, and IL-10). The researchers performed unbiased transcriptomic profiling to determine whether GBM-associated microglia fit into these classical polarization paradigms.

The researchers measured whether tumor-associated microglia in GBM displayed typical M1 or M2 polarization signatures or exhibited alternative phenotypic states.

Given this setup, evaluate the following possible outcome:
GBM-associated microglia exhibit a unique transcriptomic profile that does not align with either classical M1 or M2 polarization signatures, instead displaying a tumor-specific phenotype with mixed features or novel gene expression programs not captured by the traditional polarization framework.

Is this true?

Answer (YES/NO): YES